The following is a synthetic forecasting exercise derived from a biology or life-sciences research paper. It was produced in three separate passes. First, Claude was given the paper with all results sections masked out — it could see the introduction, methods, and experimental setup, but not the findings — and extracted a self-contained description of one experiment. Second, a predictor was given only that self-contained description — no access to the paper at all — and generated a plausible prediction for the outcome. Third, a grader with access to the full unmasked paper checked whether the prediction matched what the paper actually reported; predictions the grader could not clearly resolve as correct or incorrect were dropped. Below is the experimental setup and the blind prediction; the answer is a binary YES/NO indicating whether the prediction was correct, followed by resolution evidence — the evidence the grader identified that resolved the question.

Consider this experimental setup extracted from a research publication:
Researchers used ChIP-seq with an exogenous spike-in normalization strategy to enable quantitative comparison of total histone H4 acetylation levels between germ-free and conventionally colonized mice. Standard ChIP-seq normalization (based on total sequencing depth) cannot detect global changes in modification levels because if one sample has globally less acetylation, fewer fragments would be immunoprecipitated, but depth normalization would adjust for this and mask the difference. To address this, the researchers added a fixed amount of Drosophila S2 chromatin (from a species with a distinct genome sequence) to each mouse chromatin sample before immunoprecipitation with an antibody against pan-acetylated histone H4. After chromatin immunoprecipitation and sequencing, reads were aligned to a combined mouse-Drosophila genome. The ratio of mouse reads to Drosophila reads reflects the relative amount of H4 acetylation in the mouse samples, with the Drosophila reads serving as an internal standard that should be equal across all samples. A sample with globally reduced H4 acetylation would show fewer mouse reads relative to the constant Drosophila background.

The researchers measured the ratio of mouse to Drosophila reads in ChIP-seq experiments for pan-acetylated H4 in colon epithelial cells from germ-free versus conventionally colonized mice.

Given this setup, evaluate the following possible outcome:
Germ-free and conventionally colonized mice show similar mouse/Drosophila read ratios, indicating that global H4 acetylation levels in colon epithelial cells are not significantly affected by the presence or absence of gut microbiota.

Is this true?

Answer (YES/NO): NO